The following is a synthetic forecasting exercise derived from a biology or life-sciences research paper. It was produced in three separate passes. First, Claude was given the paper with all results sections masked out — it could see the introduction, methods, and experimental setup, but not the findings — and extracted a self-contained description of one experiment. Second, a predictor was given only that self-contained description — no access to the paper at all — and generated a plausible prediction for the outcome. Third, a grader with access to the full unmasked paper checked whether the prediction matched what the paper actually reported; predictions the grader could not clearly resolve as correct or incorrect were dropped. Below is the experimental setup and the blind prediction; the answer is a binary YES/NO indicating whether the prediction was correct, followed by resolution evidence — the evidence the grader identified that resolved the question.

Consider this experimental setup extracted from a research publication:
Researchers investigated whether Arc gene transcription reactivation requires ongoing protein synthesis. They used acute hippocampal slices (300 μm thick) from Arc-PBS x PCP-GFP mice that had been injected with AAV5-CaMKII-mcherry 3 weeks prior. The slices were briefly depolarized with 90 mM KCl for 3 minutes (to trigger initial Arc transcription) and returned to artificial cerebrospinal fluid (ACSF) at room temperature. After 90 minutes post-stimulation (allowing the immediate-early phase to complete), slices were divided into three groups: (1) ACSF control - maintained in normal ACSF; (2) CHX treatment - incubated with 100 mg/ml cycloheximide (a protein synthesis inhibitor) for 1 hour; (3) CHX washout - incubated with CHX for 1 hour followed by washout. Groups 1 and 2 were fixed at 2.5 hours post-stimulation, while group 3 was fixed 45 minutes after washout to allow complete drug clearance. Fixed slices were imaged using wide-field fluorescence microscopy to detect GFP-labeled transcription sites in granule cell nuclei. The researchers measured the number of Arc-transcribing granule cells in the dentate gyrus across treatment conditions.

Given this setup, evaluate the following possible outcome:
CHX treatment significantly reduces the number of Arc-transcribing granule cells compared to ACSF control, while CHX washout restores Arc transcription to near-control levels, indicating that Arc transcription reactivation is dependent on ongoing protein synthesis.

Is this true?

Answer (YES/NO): YES